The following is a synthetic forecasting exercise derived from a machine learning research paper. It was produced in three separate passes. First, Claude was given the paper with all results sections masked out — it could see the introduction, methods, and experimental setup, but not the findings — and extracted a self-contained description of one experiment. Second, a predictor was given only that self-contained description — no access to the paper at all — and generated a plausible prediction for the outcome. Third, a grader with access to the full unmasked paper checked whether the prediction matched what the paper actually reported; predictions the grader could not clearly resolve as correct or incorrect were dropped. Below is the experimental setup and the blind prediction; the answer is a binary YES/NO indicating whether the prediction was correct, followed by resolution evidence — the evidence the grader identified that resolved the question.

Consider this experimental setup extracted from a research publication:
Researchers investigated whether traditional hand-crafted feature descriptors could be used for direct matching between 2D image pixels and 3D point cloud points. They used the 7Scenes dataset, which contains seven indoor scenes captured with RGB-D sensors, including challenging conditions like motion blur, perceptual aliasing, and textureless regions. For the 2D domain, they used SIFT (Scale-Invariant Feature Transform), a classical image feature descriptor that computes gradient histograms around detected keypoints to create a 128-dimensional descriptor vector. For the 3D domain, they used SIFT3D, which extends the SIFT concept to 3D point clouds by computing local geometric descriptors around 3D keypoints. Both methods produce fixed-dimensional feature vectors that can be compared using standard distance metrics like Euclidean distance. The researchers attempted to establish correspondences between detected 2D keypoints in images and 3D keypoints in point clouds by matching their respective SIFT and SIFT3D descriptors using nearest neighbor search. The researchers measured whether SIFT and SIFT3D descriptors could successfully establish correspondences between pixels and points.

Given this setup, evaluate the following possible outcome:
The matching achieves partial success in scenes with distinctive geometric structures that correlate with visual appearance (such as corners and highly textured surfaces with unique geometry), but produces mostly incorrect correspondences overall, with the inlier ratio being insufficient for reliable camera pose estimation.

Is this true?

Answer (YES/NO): NO